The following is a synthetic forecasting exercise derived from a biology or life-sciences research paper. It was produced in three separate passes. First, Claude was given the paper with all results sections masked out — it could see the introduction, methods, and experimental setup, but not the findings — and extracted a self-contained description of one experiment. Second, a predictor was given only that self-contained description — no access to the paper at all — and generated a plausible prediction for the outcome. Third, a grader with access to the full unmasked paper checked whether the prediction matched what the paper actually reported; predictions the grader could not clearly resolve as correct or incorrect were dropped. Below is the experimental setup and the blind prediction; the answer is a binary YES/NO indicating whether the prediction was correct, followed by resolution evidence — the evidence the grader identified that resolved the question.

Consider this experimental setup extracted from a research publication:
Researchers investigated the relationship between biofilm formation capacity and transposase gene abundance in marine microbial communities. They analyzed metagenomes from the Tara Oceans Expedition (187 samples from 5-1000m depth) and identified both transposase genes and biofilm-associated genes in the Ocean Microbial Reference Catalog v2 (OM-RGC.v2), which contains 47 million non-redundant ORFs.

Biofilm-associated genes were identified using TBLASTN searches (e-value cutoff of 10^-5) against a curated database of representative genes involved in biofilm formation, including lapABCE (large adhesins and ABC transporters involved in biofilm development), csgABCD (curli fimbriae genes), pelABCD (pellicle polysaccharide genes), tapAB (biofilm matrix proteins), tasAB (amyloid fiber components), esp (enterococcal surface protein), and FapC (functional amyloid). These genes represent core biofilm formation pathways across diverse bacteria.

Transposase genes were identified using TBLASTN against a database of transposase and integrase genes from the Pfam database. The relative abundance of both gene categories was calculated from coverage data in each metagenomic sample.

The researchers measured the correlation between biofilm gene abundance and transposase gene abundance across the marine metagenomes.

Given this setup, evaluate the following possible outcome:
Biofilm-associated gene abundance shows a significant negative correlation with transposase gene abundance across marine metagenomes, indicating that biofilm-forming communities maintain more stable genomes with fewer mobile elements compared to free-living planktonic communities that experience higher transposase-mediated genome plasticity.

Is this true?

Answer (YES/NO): NO